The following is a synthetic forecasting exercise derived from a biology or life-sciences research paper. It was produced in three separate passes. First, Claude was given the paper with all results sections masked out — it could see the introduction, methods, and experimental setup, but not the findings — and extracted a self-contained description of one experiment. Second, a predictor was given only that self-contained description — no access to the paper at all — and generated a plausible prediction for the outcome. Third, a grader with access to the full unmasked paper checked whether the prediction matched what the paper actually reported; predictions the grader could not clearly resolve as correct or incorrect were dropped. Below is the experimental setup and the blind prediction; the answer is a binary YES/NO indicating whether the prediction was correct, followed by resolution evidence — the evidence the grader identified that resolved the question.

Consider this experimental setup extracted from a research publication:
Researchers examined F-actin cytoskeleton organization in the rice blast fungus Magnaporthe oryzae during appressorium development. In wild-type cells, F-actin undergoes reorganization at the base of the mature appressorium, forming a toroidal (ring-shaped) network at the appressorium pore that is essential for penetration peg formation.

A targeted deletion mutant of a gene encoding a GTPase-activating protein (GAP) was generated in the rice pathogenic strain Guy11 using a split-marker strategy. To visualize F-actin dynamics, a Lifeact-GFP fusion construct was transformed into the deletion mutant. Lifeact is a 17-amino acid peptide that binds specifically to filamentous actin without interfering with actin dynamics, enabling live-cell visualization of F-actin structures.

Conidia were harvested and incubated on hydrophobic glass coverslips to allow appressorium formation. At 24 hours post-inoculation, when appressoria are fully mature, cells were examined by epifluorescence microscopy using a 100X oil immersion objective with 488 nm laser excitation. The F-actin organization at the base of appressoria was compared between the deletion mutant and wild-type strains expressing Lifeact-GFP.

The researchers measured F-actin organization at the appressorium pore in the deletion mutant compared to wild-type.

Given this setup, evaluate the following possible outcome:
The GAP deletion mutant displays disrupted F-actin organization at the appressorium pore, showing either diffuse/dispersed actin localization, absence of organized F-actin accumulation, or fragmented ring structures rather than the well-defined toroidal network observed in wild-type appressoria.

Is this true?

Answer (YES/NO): YES